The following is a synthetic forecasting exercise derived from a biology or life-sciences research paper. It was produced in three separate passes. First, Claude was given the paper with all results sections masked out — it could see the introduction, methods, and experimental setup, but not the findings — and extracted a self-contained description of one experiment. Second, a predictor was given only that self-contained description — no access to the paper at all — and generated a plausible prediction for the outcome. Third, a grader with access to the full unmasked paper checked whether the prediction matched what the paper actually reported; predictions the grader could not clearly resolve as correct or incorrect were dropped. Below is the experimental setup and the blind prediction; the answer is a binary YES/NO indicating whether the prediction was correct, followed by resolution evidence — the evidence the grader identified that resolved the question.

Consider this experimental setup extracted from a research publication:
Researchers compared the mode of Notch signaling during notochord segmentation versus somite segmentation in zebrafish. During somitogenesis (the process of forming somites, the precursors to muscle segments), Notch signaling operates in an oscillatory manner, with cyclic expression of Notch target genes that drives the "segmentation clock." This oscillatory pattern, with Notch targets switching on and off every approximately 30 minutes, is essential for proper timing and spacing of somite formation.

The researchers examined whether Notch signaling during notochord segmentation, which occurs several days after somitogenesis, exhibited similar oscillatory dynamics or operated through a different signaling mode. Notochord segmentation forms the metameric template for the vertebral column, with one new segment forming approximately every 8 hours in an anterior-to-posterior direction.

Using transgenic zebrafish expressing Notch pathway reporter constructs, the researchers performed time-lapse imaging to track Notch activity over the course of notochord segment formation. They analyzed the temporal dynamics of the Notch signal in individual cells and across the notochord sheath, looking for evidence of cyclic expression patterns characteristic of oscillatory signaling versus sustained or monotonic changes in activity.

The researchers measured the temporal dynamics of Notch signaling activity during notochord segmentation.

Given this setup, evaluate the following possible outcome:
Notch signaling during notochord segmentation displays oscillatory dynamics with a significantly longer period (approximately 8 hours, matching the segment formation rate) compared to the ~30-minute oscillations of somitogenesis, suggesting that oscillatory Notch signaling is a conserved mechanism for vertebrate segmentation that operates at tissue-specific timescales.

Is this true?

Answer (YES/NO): NO